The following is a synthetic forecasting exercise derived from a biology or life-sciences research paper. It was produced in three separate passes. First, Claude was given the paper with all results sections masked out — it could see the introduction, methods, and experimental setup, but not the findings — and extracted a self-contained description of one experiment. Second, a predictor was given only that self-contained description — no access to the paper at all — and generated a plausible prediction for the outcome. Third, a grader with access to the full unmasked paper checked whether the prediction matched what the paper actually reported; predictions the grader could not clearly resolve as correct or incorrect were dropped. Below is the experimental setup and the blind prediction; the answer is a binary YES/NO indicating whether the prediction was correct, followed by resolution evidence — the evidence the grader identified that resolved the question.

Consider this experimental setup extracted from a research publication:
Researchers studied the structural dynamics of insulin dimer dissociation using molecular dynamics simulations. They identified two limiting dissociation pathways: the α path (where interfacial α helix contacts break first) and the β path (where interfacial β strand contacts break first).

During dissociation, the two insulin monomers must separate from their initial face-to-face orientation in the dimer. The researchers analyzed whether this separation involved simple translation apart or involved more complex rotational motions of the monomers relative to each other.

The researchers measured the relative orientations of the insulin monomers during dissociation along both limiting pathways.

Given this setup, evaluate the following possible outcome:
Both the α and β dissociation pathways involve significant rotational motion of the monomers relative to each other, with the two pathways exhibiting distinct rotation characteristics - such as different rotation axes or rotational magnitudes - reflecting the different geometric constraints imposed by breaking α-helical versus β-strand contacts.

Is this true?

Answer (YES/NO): YES